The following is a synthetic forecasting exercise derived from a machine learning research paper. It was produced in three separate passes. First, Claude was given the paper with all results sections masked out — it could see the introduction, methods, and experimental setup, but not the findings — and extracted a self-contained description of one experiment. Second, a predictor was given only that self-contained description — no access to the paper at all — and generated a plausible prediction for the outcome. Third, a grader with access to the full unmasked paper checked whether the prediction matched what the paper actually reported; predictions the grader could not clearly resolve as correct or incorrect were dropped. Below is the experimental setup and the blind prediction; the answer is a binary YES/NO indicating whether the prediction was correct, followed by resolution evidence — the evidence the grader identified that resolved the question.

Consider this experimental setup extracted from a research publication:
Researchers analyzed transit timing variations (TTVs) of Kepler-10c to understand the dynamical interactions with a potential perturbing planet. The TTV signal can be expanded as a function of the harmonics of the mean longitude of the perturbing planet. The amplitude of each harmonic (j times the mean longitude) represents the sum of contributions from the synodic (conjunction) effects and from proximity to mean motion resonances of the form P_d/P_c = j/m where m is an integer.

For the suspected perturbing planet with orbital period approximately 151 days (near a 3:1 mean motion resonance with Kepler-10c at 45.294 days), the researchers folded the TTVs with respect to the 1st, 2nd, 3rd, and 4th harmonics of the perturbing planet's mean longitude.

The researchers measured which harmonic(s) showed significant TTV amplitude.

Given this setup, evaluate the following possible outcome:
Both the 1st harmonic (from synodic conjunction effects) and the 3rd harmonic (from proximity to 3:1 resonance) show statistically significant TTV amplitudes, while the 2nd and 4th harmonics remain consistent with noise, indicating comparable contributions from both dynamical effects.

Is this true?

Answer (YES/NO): NO